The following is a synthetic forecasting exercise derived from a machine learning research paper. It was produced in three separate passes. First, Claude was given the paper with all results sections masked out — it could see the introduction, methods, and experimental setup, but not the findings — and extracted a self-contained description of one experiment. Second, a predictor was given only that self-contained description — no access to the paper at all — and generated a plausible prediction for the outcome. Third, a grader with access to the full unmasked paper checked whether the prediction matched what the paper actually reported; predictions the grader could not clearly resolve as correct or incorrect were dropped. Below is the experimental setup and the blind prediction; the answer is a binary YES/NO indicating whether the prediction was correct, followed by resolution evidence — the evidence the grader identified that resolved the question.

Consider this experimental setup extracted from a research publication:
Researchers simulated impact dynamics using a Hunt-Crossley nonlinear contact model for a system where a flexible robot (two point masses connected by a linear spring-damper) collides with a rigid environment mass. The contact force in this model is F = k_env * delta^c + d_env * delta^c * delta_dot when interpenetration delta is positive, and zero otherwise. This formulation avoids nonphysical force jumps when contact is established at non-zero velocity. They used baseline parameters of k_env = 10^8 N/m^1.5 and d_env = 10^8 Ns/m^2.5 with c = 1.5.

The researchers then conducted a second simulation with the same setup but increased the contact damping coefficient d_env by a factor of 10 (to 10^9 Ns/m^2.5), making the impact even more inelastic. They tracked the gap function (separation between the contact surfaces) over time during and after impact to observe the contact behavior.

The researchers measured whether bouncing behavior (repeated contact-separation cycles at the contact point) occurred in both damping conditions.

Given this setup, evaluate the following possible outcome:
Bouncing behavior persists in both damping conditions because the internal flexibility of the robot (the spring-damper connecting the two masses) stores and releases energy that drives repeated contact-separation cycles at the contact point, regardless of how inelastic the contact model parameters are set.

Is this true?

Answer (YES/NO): NO